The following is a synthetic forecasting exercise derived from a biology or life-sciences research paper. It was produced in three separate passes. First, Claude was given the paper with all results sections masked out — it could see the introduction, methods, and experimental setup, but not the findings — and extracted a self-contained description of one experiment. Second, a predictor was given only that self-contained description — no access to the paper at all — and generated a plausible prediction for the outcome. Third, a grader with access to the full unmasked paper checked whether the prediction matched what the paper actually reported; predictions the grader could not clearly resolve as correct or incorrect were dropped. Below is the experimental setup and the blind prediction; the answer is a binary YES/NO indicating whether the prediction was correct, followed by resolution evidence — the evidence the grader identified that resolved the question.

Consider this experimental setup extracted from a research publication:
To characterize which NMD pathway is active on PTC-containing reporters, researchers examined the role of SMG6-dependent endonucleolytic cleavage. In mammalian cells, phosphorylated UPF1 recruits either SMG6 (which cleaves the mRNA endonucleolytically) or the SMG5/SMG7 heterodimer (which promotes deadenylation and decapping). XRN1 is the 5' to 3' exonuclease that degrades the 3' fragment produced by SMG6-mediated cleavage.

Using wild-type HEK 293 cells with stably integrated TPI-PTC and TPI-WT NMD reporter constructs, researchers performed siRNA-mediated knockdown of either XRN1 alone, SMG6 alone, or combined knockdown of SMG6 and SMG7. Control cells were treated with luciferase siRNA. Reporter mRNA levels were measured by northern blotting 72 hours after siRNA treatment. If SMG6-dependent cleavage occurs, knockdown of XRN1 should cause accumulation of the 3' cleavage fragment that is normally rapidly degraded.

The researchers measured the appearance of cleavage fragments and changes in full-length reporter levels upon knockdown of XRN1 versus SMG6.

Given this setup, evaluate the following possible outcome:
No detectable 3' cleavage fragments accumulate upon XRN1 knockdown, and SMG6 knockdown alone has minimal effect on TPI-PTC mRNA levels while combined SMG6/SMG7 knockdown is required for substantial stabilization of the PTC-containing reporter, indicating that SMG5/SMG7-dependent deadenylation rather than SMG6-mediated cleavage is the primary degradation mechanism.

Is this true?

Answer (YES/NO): NO